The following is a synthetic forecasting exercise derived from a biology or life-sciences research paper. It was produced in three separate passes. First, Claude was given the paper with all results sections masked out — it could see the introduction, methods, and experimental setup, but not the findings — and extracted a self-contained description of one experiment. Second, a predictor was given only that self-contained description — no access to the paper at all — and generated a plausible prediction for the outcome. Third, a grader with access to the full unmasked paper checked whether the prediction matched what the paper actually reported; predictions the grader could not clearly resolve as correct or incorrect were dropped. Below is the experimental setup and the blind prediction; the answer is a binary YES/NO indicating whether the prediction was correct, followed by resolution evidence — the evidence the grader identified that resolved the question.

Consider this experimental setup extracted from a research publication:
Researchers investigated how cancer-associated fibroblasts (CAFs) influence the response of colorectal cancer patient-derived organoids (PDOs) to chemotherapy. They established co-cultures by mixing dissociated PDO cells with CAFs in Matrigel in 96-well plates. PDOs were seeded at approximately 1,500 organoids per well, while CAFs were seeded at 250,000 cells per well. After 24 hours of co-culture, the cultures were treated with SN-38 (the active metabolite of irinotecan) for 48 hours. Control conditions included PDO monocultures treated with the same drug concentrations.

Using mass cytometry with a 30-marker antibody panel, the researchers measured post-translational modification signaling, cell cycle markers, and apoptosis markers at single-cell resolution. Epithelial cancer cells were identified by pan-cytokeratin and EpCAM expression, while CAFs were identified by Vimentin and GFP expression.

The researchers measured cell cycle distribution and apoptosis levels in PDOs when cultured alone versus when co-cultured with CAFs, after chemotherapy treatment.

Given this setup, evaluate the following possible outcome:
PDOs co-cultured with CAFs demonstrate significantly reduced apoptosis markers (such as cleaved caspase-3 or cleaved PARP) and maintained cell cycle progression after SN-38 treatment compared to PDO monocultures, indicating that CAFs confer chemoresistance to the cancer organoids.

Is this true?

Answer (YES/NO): NO